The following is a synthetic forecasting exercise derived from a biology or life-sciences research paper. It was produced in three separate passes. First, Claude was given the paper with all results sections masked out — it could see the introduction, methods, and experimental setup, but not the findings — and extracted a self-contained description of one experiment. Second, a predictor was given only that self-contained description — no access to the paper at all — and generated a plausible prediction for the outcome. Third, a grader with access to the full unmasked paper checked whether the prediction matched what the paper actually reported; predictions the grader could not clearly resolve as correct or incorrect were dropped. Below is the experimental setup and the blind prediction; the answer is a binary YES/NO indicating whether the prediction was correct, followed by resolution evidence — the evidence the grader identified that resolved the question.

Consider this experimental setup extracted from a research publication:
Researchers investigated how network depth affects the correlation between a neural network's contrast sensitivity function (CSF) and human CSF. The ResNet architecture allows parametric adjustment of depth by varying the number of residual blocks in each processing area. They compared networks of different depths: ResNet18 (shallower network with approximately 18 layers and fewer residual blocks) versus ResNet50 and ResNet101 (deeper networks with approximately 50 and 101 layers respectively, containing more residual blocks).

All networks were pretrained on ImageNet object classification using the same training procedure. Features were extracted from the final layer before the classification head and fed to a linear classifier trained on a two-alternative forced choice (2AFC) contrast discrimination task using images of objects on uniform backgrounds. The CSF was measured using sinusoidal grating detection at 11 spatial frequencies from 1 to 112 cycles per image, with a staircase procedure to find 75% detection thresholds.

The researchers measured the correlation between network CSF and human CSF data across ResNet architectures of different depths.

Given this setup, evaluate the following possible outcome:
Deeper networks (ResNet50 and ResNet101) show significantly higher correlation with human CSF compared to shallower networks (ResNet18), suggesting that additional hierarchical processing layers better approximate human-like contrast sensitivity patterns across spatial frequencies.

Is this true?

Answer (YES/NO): NO